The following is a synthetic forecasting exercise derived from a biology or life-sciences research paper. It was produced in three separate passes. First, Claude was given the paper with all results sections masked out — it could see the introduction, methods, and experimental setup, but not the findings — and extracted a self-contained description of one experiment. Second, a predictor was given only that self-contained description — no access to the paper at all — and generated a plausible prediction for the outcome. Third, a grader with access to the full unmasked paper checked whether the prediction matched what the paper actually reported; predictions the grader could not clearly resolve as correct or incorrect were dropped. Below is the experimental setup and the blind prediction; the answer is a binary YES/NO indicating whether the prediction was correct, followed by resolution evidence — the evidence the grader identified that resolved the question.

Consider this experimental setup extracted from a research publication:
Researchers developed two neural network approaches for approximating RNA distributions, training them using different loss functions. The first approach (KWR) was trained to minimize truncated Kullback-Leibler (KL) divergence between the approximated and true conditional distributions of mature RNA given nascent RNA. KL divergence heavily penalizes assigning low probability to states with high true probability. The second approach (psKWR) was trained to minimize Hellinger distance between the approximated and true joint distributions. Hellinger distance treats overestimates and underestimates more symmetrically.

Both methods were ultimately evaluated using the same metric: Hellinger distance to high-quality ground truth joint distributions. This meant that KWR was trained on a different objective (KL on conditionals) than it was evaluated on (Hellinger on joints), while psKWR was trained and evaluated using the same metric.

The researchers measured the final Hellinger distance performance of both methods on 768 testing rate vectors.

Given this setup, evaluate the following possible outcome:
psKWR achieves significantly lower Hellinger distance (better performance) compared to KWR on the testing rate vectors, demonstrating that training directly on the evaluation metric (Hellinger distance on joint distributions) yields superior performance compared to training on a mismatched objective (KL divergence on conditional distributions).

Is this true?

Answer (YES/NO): NO